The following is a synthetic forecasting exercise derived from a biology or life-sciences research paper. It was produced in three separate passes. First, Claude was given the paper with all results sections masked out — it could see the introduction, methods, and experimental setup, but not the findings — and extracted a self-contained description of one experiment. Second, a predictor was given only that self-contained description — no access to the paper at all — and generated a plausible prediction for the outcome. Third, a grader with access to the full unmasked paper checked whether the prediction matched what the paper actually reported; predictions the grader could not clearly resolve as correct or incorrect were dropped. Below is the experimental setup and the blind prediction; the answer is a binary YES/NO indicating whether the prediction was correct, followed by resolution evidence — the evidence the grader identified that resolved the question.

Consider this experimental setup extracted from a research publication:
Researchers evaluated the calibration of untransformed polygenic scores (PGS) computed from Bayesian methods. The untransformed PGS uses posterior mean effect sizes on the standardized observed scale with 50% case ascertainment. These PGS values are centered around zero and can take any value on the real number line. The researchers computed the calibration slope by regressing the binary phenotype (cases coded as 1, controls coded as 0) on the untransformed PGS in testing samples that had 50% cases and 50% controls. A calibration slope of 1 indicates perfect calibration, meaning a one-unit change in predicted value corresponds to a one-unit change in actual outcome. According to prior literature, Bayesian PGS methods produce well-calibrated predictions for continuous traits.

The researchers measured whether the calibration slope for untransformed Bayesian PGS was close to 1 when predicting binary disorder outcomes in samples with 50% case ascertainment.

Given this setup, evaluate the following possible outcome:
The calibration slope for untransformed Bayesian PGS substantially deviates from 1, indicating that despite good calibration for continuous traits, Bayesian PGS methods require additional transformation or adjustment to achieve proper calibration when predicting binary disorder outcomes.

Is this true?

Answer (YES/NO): YES